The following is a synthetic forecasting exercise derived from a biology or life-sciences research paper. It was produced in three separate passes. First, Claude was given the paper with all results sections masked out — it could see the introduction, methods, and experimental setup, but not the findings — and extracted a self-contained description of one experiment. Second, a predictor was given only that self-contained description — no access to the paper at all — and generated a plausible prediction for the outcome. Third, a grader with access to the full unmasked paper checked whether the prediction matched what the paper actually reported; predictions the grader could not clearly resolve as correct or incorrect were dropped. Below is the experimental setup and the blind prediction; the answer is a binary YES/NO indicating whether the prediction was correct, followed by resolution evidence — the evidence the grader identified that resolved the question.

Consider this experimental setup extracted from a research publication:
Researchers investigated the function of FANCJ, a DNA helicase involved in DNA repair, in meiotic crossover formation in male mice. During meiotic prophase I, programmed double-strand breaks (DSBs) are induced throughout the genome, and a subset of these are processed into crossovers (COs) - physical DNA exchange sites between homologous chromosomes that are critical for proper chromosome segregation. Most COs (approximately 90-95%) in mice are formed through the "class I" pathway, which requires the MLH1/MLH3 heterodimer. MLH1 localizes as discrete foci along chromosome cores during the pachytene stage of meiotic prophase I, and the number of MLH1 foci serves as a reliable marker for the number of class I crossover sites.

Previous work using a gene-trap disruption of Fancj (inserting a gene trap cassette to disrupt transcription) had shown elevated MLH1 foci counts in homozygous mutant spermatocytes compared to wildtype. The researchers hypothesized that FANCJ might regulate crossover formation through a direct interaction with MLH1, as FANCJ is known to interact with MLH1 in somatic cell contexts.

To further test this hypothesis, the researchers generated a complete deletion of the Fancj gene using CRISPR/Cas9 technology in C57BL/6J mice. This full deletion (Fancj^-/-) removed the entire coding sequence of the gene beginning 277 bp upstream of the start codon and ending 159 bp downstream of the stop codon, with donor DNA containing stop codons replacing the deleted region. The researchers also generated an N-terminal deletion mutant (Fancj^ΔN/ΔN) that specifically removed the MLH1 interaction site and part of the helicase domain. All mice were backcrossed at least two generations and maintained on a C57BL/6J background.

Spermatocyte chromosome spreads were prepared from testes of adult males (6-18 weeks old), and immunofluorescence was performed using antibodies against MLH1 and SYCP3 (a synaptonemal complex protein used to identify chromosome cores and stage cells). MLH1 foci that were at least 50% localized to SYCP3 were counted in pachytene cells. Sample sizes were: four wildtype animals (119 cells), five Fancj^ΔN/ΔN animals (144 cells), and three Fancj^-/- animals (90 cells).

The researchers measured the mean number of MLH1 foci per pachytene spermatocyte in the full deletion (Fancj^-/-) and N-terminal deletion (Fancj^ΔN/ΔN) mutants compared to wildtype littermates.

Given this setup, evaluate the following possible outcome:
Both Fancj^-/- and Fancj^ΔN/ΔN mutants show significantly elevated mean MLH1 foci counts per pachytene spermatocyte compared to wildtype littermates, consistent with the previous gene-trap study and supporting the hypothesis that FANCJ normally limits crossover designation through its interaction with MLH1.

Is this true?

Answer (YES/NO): NO